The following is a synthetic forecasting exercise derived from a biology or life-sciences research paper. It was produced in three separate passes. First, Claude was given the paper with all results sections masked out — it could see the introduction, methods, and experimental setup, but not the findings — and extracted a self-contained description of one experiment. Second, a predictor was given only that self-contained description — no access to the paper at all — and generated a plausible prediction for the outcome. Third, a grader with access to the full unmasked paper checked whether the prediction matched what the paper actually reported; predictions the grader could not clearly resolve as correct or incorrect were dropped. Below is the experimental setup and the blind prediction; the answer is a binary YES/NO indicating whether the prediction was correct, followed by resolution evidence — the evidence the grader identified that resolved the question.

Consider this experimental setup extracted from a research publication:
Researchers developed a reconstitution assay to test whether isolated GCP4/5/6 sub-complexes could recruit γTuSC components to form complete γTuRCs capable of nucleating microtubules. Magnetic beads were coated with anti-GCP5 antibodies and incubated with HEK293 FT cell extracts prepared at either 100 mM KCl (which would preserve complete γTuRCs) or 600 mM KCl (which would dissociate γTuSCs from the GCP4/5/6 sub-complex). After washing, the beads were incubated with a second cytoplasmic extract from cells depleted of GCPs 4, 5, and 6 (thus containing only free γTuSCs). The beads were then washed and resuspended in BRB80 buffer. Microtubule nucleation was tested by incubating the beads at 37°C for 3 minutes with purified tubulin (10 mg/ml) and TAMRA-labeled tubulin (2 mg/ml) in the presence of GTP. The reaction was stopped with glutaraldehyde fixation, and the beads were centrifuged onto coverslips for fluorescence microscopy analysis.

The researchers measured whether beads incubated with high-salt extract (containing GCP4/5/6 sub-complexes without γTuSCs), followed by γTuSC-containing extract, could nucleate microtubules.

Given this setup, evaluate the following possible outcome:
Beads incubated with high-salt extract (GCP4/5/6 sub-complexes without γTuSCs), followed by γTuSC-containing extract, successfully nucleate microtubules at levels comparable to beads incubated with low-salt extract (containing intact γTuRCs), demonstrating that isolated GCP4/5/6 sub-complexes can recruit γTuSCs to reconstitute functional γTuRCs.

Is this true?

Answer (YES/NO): YES